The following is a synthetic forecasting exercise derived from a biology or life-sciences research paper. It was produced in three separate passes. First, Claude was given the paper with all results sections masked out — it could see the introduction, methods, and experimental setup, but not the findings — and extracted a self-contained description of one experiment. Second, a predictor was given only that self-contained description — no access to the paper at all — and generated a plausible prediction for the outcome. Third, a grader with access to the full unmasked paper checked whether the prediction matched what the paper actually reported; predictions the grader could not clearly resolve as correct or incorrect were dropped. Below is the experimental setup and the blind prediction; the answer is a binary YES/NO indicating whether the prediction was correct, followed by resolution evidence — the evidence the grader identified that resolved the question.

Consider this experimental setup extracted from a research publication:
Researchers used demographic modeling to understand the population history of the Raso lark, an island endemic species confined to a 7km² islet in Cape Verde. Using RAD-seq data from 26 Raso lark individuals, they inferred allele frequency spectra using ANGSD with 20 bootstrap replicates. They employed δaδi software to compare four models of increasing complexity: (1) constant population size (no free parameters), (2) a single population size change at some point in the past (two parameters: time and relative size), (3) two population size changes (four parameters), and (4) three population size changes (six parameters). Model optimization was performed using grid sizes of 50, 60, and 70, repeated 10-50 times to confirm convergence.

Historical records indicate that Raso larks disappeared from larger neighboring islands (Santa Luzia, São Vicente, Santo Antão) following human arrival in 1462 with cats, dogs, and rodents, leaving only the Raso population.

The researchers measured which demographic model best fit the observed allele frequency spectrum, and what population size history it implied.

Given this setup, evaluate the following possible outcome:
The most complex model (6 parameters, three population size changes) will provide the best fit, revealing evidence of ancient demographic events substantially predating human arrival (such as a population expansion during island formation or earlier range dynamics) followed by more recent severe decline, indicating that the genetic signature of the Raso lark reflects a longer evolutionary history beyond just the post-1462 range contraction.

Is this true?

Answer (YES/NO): NO